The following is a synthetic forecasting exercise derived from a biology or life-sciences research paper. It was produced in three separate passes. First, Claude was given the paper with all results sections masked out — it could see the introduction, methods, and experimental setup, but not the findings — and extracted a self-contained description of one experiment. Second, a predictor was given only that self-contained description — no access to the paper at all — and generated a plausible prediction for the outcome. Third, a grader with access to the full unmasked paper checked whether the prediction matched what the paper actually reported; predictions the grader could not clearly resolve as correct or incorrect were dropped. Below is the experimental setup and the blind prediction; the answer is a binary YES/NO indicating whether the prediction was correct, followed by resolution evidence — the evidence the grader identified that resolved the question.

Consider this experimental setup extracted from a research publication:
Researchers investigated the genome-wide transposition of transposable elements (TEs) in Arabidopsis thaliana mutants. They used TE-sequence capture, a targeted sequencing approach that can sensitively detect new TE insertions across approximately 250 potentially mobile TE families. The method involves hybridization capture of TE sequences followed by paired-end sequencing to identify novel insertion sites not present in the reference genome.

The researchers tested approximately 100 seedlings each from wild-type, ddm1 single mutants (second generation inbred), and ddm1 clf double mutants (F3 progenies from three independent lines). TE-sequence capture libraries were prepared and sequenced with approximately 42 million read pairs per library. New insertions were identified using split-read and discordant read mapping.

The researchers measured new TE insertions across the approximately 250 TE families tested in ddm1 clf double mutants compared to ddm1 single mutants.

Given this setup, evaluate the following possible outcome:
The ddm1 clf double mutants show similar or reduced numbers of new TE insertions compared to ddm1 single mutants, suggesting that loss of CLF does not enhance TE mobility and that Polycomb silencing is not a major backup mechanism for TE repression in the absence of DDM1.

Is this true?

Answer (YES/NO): YES